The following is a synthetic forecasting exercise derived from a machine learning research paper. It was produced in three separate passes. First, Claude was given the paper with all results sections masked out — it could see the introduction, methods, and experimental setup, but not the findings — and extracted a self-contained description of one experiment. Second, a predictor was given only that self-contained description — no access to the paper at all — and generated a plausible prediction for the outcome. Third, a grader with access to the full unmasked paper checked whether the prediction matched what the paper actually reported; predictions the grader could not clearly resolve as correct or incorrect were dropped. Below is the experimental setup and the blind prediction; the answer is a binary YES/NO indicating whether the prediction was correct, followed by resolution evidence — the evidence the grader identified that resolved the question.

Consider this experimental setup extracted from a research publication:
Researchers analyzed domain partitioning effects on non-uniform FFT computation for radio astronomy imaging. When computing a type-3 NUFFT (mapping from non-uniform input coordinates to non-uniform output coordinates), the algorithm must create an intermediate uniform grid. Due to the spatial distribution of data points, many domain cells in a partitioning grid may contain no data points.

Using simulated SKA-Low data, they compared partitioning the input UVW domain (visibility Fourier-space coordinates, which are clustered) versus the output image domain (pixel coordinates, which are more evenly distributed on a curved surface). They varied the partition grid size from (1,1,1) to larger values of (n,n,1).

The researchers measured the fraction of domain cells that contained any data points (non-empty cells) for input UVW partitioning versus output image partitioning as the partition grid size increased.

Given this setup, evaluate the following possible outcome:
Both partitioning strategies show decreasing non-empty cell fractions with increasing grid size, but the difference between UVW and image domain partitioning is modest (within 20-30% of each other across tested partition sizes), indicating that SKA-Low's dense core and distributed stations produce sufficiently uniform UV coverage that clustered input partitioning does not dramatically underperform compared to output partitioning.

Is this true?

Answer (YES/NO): NO